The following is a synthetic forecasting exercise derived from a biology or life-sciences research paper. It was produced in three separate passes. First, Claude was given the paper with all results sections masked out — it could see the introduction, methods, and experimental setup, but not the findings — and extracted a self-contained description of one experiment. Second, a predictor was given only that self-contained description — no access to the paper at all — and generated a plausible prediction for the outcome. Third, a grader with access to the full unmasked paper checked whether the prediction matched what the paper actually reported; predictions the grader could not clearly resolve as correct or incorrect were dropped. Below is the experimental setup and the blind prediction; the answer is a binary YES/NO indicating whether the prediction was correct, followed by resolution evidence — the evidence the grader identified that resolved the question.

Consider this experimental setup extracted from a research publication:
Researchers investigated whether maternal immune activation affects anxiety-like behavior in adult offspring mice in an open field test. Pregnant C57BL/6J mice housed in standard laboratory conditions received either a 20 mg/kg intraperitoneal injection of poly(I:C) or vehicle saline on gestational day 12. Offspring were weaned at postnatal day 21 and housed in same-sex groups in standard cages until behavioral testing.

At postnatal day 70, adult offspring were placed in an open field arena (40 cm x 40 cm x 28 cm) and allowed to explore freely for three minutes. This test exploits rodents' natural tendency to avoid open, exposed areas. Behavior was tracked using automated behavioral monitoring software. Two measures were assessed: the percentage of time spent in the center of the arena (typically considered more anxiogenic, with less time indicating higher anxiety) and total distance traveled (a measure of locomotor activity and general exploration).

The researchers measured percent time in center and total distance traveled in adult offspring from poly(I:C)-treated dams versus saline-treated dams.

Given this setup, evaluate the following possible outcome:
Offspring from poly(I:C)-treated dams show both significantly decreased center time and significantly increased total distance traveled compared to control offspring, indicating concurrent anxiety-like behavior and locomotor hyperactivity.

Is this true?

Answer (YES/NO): NO